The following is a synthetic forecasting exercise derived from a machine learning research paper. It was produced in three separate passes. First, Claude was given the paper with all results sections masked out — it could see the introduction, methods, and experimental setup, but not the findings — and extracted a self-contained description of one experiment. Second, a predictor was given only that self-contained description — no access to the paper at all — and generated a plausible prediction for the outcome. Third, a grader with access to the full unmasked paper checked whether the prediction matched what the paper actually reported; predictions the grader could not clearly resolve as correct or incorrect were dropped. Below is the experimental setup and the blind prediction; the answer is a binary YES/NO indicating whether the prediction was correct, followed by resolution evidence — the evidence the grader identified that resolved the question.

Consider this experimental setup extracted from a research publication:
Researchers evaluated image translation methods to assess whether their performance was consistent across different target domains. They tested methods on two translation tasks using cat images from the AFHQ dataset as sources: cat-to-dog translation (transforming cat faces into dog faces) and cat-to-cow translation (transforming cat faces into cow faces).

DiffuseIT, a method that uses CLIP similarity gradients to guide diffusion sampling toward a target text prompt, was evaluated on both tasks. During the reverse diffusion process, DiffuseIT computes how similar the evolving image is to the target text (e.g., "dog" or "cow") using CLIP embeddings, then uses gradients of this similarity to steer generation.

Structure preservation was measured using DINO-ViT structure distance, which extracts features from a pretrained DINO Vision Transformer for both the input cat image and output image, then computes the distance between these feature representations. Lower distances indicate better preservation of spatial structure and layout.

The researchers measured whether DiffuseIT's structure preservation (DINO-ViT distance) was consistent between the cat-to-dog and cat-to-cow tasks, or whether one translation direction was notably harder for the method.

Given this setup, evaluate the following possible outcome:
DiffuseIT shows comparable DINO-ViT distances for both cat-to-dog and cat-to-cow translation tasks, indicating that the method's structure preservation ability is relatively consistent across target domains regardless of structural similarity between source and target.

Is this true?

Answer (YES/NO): YES